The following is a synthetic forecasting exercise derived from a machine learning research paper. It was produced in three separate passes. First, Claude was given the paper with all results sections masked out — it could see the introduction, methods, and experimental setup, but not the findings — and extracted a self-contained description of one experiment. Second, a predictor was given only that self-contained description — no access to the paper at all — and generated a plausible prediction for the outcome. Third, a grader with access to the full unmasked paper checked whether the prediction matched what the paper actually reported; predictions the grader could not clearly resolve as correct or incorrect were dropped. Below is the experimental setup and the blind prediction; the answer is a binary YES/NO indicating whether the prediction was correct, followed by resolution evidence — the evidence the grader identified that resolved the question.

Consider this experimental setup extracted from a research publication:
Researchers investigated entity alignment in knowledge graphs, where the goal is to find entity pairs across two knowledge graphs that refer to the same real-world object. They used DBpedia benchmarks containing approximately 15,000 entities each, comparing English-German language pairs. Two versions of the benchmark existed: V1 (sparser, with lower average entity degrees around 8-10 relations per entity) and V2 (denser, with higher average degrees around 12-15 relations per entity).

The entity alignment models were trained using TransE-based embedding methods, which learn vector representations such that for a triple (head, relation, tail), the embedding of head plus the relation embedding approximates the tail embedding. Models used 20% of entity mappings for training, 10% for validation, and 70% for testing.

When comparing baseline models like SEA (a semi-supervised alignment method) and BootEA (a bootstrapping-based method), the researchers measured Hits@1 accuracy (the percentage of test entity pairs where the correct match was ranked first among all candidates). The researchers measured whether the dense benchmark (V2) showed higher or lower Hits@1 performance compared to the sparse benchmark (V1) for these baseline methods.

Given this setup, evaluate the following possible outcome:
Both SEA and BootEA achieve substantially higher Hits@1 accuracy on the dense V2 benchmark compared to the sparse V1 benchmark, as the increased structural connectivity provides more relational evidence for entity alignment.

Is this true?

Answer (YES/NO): YES